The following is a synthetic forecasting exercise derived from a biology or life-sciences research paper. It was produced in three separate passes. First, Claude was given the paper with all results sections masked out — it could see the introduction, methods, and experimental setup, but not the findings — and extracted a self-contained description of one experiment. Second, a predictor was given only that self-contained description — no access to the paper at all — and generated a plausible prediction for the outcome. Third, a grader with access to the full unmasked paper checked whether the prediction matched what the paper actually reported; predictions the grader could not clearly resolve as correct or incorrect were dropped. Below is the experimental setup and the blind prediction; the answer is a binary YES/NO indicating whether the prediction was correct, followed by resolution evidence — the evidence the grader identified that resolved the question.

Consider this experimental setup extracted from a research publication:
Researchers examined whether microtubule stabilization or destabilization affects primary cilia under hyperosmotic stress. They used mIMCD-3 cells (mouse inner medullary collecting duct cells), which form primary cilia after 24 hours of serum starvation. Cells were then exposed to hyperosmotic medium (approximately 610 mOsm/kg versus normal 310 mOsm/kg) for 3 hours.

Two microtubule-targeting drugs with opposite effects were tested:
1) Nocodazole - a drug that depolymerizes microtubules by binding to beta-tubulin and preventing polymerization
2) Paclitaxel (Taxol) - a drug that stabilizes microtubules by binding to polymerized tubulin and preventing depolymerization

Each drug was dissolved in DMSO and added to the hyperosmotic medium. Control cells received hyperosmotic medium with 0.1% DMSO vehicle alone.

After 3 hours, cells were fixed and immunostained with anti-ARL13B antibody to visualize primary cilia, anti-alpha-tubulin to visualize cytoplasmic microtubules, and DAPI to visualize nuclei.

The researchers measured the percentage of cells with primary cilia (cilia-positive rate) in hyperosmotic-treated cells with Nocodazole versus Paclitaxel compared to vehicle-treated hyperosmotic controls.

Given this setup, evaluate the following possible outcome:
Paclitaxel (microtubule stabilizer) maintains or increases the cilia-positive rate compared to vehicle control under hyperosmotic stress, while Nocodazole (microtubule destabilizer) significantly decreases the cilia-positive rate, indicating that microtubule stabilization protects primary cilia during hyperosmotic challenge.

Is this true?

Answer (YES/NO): NO